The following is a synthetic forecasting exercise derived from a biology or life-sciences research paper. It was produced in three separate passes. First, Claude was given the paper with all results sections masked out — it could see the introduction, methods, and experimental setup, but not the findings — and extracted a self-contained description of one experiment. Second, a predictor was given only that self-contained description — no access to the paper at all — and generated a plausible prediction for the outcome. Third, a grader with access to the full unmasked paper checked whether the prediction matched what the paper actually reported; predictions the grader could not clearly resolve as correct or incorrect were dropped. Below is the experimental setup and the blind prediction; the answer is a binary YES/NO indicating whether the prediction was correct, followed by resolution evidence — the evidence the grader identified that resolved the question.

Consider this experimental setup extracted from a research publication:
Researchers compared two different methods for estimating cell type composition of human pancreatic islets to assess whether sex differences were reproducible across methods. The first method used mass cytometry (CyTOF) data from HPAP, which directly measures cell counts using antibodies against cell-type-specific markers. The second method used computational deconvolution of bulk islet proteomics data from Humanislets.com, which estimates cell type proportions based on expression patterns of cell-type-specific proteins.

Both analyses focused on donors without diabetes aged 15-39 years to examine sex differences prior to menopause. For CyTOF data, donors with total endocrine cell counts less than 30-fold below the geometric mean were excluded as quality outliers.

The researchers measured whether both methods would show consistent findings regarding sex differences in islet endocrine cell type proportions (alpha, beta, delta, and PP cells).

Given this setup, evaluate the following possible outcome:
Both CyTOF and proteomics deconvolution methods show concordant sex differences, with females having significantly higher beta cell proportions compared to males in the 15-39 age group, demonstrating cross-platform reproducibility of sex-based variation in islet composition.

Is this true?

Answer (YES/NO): NO